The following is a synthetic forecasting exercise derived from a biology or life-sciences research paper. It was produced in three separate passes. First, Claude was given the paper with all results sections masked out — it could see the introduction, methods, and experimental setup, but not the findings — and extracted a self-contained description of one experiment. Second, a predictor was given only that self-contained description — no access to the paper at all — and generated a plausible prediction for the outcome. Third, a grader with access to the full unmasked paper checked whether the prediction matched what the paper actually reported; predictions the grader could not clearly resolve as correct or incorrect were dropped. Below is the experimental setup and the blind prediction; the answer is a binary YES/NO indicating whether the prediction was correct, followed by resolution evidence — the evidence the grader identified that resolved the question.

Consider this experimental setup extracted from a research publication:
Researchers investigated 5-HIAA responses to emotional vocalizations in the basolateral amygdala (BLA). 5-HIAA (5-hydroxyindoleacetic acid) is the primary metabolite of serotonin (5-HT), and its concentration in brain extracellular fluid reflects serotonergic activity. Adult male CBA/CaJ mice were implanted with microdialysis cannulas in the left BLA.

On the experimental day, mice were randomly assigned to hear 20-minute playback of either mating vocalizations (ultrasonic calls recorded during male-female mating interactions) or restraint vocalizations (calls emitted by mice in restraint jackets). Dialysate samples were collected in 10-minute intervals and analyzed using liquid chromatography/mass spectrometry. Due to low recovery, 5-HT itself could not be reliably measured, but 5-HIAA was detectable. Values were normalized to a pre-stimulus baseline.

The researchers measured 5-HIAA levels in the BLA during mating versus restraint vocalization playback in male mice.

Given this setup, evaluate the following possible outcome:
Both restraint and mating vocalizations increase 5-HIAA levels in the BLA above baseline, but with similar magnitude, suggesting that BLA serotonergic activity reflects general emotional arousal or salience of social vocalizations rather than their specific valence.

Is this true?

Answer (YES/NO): NO